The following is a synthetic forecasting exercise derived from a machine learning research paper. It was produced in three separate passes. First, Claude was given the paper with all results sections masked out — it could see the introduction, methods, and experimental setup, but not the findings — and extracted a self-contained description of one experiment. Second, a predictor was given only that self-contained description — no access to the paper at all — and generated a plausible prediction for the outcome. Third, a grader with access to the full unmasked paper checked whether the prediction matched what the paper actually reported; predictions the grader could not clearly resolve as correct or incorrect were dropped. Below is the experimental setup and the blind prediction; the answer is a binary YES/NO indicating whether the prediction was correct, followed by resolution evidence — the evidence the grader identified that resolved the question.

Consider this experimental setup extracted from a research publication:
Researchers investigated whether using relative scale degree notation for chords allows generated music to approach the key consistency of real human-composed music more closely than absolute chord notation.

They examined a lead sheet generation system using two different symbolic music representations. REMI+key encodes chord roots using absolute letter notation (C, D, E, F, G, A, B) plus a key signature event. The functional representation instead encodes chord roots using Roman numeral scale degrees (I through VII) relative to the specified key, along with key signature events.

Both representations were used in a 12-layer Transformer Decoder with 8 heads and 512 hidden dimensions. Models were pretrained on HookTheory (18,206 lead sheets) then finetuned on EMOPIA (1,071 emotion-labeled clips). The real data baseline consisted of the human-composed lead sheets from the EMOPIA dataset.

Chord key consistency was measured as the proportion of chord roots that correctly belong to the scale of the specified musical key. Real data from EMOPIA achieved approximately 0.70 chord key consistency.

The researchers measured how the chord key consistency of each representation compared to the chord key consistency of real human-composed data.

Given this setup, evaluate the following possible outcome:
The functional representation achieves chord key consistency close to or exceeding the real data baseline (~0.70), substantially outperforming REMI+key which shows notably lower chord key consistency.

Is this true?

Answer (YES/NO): YES